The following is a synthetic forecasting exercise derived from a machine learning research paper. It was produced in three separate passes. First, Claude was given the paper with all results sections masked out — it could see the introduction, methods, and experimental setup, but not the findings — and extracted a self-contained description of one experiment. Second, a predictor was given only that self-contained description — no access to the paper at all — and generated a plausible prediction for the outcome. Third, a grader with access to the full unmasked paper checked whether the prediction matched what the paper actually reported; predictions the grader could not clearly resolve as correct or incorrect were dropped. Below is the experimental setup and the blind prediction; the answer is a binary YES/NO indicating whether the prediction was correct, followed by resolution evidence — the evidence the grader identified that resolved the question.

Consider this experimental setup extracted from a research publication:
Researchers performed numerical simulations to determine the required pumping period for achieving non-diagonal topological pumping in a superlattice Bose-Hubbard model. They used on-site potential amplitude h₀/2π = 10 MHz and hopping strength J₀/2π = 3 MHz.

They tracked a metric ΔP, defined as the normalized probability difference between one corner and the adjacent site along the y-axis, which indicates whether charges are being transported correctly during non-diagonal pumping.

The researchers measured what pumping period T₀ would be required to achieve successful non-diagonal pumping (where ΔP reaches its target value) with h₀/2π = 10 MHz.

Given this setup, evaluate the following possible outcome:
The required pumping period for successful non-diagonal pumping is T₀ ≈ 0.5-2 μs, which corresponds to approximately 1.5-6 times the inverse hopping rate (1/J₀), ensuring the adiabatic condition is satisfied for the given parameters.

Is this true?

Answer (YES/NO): NO